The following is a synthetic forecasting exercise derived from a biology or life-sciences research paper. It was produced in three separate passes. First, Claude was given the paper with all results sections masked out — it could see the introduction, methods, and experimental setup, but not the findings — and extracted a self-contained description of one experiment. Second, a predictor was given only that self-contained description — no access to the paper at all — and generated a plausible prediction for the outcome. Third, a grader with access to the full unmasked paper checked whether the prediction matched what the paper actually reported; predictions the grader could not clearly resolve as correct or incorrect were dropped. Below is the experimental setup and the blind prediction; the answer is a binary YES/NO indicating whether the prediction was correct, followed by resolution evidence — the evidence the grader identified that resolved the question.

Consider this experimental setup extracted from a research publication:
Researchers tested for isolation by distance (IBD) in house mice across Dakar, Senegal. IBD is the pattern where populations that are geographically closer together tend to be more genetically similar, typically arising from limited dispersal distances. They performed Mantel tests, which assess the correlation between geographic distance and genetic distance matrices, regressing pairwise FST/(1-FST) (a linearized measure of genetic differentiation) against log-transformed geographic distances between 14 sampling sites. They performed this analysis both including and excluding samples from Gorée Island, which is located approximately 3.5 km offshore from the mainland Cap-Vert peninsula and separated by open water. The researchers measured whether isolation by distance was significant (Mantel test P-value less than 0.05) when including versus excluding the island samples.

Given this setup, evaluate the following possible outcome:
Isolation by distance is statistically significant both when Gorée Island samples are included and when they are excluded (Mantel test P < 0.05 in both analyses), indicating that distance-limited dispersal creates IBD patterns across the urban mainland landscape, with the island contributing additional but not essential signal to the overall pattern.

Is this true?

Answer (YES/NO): YES